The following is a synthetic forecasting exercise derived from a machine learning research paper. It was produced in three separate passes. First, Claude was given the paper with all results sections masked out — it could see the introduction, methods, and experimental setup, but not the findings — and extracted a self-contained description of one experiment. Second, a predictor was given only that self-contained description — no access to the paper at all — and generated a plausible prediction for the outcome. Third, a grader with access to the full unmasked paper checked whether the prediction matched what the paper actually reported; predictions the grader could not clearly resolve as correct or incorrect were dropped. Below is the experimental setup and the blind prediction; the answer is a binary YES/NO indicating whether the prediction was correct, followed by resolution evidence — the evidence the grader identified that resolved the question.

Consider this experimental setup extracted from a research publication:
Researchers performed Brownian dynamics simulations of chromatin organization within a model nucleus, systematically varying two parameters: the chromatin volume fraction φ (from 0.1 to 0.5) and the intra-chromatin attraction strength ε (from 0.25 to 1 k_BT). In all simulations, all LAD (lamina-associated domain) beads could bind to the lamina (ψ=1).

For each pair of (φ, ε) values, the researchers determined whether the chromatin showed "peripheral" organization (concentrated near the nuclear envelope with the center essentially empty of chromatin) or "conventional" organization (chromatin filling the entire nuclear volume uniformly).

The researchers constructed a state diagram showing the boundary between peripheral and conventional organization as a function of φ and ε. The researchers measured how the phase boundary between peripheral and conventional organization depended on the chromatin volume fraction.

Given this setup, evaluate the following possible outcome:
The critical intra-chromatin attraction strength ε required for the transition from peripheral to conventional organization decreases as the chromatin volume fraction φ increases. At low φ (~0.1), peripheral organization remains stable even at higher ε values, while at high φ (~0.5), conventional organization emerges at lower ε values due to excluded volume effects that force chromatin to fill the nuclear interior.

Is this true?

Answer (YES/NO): NO